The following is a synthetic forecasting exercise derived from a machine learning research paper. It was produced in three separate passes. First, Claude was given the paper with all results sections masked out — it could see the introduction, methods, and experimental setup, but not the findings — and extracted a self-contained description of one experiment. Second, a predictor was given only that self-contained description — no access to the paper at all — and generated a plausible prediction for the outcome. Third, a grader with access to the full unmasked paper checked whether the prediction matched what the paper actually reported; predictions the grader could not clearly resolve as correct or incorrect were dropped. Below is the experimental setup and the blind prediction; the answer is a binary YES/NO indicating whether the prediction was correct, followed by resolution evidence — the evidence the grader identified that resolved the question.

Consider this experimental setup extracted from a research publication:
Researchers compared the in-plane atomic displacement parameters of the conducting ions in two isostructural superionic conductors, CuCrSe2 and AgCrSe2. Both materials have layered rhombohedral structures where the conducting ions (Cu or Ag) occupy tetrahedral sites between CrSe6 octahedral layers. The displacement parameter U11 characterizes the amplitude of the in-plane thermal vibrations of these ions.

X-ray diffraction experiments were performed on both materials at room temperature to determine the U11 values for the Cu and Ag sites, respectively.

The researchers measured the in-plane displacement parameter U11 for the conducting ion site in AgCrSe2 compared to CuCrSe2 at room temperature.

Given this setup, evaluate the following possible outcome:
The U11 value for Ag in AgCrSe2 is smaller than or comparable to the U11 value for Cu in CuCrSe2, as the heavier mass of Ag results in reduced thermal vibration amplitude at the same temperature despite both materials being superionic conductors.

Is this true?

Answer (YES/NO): NO